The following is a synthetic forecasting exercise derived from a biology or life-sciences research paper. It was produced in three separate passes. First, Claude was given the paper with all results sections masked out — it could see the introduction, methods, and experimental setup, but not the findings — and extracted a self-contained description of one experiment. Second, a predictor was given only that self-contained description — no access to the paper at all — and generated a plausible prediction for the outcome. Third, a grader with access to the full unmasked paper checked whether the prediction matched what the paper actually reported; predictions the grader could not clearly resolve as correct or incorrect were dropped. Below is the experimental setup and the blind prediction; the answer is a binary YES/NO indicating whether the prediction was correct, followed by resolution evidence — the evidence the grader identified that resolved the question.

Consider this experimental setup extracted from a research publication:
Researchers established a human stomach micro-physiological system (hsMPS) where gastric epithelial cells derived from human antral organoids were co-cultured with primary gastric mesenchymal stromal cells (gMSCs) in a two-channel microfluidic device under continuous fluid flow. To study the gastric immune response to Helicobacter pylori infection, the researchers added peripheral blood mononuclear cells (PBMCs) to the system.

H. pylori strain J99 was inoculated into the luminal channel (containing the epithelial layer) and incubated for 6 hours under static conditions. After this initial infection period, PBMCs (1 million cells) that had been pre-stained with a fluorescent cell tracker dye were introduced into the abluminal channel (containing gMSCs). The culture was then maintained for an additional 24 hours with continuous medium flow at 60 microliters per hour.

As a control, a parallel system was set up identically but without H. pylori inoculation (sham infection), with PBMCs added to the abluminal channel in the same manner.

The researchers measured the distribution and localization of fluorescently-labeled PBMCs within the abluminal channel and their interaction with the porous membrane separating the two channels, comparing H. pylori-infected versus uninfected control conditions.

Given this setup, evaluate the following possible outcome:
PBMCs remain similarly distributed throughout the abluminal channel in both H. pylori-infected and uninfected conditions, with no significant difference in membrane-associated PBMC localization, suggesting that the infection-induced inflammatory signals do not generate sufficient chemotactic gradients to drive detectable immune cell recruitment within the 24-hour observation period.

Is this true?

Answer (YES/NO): NO